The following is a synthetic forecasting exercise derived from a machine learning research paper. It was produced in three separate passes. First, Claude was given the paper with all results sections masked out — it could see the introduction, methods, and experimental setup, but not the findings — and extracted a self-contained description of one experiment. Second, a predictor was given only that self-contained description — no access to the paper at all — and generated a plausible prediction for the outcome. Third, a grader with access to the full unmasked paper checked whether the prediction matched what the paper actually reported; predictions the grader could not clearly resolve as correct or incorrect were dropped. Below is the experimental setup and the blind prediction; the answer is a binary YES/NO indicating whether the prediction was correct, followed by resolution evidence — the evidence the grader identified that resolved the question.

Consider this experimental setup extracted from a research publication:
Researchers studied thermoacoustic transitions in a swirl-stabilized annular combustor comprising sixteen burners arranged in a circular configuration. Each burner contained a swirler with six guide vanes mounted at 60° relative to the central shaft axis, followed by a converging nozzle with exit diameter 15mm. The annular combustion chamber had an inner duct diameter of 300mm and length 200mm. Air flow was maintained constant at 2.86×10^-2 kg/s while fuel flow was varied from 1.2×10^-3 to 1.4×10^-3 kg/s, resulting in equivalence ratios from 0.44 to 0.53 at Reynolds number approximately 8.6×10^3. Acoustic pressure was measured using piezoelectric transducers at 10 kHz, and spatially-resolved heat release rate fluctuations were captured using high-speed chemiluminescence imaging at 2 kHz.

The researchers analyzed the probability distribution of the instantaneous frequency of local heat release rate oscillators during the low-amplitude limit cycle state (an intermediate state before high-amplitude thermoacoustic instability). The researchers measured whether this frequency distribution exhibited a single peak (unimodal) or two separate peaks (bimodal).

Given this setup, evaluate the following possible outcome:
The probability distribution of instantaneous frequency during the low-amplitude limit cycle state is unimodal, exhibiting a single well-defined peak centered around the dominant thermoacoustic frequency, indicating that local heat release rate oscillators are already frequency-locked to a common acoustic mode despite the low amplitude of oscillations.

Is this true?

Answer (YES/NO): NO